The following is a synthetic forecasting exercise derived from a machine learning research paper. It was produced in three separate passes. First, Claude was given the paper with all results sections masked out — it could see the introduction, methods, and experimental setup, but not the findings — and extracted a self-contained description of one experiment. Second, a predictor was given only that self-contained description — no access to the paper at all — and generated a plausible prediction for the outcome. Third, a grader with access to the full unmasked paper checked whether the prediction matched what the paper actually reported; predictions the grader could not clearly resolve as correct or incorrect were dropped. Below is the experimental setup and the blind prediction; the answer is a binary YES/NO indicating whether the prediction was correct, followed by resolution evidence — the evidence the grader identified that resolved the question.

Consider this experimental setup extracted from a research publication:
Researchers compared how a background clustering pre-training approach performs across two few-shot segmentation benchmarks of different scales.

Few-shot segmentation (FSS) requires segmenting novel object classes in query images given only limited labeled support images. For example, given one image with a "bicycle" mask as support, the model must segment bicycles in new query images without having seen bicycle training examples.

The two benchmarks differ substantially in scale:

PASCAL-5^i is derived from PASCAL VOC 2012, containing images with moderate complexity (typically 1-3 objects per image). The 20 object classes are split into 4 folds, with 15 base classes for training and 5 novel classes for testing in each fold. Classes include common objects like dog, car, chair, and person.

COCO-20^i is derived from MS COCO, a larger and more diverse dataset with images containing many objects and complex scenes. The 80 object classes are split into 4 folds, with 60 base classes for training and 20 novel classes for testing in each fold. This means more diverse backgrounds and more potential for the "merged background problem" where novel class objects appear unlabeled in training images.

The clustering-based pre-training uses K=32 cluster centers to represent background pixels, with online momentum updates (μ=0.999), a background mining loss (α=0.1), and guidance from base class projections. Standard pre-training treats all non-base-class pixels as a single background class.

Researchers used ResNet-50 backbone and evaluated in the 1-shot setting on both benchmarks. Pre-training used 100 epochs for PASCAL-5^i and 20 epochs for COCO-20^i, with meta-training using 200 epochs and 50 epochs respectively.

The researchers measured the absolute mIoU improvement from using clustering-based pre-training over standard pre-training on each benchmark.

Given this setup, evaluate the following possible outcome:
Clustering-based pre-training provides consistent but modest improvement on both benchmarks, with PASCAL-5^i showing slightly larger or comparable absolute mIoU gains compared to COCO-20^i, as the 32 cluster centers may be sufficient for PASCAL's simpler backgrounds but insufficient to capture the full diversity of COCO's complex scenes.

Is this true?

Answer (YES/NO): YES